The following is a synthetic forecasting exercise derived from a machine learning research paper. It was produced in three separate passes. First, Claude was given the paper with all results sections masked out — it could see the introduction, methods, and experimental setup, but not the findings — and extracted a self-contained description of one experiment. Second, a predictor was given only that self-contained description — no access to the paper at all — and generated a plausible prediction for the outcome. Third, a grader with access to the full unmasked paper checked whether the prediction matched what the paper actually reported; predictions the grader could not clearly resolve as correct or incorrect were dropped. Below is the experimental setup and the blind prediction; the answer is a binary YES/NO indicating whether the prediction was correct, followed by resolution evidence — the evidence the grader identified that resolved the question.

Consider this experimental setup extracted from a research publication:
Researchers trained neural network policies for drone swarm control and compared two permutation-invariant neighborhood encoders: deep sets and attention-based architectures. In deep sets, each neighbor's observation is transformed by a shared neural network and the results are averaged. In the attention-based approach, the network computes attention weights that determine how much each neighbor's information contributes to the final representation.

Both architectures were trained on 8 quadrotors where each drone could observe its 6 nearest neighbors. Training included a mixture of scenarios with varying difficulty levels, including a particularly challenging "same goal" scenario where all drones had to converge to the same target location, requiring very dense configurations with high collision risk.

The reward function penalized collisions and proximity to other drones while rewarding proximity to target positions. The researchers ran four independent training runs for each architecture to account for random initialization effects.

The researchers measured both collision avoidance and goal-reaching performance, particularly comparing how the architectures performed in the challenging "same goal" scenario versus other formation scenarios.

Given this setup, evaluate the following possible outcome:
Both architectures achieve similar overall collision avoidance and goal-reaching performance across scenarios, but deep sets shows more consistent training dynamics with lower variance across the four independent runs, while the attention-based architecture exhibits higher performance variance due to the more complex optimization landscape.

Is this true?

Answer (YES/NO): NO